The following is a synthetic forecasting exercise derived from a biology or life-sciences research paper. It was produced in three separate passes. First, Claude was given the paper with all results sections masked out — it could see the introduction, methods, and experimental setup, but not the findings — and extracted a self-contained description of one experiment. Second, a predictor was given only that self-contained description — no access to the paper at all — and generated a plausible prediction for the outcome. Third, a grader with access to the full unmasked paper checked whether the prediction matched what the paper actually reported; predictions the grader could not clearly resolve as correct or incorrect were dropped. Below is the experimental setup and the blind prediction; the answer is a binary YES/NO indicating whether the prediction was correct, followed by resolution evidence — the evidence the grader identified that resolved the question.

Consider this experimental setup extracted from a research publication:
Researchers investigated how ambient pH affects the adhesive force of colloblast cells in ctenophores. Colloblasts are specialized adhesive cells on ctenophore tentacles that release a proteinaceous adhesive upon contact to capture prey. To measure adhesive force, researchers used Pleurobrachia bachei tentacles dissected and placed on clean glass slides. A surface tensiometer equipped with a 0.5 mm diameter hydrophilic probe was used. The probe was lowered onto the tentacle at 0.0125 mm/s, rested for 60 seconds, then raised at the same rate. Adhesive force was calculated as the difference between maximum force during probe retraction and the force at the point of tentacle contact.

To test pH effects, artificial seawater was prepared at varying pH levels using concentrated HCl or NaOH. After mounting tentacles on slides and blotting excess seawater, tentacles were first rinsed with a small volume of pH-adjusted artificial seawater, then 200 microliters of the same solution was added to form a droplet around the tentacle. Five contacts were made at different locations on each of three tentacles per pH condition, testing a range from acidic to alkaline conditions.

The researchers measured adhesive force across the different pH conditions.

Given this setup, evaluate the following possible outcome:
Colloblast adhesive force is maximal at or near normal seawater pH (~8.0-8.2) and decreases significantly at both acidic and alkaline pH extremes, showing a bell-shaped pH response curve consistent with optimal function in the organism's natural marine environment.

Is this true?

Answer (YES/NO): NO